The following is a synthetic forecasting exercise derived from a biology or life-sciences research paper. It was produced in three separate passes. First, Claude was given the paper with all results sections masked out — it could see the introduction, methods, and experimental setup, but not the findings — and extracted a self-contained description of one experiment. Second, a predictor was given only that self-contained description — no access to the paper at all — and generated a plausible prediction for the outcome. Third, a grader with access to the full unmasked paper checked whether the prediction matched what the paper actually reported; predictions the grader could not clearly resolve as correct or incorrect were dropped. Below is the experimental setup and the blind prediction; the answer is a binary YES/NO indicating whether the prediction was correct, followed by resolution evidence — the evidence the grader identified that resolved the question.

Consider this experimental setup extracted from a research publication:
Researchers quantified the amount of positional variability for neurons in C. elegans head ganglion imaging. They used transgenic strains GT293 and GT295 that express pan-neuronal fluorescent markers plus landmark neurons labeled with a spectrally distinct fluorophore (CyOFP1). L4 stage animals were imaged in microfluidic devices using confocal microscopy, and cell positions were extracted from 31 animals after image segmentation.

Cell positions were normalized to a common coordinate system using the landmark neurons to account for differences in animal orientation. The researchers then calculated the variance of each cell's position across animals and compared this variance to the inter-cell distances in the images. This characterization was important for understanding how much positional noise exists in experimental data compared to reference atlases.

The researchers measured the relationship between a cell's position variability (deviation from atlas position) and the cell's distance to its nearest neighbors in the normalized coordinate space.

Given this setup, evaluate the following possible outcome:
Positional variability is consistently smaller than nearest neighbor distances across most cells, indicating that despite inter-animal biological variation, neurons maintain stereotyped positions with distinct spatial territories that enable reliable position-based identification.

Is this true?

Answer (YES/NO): NO